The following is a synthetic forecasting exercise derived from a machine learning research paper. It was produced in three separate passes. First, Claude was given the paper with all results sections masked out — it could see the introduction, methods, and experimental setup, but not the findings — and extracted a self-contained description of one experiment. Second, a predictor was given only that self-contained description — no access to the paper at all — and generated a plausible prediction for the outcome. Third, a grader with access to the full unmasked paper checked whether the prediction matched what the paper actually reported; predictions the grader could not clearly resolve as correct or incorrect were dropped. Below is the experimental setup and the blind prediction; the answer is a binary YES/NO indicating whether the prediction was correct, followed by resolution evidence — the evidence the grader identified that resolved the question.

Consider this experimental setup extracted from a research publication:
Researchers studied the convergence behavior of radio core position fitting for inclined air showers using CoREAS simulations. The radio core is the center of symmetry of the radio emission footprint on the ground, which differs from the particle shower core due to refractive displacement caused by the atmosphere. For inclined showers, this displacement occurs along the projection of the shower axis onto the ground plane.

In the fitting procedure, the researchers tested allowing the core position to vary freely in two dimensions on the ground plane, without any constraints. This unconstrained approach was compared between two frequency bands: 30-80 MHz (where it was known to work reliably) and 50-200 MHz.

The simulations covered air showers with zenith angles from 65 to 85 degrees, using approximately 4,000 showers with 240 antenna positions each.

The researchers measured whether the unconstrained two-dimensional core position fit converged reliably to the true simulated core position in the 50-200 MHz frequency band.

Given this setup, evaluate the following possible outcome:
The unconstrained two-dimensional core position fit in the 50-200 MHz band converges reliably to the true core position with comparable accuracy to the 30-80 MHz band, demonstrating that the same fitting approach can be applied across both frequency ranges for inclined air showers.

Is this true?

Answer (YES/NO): NO